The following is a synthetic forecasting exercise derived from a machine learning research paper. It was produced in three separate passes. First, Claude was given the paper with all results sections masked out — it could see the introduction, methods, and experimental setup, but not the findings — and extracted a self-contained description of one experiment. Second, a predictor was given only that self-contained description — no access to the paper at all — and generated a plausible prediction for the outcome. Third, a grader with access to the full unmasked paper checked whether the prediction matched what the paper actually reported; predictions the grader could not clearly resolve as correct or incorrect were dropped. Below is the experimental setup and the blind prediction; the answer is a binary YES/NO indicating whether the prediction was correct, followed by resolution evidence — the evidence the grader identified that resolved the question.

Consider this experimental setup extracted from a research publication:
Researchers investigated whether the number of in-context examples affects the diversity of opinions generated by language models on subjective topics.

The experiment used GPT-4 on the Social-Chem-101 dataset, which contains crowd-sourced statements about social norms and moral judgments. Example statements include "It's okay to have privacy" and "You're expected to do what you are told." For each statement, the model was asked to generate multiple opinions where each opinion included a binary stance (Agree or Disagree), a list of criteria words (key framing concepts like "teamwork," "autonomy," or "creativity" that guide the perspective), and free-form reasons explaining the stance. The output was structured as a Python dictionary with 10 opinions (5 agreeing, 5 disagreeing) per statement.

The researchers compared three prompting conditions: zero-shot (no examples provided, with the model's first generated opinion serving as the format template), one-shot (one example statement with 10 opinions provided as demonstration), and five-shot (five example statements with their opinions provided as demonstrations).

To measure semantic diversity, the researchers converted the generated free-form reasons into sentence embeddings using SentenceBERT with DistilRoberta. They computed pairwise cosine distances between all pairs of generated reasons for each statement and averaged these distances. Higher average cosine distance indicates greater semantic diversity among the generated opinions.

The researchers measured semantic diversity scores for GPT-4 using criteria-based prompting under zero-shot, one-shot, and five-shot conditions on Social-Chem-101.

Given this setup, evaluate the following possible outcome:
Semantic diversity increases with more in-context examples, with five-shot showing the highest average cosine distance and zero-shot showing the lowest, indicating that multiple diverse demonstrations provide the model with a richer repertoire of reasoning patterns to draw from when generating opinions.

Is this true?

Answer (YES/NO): NO